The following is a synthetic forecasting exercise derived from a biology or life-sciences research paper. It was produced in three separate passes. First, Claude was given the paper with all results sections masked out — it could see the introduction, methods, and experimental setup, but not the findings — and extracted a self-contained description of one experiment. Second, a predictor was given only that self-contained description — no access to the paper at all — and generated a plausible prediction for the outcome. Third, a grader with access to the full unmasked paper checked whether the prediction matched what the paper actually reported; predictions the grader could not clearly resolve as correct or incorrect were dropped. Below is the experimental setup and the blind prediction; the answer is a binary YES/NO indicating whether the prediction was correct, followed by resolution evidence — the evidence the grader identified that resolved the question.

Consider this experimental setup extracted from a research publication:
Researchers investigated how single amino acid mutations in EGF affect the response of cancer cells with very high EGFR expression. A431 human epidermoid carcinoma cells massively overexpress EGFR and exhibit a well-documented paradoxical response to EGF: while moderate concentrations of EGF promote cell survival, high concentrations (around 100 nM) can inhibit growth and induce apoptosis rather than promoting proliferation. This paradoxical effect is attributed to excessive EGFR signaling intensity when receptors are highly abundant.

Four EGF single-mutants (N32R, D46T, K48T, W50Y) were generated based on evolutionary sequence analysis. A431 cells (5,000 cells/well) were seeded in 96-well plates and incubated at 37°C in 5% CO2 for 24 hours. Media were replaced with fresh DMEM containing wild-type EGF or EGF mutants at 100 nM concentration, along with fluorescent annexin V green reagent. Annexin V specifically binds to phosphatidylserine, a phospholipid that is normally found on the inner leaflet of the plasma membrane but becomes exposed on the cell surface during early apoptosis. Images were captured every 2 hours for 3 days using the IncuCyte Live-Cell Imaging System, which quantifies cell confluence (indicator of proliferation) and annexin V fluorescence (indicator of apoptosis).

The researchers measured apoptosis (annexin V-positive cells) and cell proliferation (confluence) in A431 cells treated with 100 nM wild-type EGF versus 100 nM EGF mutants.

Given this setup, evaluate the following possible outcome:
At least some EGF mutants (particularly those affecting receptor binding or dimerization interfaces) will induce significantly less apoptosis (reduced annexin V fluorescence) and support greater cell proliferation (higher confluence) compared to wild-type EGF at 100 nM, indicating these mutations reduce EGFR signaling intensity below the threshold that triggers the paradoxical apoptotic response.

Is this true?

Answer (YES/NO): YES